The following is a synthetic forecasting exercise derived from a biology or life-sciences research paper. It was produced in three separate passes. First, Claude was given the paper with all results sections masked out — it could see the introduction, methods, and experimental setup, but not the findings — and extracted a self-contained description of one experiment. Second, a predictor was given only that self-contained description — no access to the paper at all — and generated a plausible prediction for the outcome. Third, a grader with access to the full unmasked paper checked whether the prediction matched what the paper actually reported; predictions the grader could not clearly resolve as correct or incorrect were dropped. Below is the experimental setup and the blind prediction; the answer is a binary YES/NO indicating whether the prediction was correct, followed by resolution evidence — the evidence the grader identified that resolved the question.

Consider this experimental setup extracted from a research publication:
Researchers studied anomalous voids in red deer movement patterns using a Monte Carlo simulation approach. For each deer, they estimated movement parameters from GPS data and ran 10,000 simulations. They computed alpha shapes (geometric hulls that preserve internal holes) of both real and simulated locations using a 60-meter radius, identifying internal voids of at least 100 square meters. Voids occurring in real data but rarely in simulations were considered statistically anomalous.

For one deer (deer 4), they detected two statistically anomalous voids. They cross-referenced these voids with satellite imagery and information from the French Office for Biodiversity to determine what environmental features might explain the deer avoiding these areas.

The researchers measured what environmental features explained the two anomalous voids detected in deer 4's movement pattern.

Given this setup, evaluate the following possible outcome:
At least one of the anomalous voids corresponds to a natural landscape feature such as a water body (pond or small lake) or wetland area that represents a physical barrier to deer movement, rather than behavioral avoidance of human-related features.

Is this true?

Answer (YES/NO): NO